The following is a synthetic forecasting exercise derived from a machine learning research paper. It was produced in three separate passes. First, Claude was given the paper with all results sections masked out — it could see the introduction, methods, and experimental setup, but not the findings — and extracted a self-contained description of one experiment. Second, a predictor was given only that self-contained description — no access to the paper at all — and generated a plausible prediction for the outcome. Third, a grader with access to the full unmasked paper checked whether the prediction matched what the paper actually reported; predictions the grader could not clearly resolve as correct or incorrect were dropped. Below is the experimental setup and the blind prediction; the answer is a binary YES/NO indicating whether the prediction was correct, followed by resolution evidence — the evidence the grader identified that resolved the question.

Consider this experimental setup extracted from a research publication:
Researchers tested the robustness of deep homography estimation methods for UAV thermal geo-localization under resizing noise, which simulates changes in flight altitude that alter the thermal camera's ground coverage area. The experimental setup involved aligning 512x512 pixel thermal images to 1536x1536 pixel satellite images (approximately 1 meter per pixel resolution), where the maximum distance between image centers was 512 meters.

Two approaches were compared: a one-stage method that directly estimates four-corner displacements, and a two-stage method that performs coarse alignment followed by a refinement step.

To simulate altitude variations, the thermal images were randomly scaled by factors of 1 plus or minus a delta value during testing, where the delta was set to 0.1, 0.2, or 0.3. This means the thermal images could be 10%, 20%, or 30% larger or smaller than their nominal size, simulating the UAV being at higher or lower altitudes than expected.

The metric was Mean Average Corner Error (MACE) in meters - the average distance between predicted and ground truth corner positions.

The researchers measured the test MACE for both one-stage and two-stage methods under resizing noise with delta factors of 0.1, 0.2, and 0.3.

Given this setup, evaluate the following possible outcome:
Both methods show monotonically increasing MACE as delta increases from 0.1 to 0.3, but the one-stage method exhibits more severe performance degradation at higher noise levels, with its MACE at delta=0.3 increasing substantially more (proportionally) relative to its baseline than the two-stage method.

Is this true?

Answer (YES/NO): YES